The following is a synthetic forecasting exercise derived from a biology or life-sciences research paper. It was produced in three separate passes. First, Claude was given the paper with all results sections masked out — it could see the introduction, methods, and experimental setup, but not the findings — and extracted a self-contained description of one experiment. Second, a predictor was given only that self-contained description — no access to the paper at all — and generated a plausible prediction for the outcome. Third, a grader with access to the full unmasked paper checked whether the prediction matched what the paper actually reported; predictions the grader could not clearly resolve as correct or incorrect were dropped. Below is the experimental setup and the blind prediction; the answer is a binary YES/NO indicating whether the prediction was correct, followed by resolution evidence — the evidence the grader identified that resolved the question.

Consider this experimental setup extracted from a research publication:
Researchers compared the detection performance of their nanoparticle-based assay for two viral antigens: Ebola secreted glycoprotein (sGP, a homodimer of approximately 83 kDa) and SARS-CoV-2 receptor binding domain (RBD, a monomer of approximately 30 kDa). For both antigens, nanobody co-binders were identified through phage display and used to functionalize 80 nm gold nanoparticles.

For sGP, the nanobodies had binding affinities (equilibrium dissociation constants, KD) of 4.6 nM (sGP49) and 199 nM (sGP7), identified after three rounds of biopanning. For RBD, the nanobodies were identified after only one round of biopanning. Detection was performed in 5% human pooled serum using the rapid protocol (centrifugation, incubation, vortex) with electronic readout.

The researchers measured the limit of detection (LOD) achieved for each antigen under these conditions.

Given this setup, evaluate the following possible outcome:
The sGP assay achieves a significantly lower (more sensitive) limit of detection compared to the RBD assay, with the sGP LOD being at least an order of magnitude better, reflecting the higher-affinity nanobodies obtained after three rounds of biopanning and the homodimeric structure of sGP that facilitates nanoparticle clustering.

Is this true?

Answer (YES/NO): YES